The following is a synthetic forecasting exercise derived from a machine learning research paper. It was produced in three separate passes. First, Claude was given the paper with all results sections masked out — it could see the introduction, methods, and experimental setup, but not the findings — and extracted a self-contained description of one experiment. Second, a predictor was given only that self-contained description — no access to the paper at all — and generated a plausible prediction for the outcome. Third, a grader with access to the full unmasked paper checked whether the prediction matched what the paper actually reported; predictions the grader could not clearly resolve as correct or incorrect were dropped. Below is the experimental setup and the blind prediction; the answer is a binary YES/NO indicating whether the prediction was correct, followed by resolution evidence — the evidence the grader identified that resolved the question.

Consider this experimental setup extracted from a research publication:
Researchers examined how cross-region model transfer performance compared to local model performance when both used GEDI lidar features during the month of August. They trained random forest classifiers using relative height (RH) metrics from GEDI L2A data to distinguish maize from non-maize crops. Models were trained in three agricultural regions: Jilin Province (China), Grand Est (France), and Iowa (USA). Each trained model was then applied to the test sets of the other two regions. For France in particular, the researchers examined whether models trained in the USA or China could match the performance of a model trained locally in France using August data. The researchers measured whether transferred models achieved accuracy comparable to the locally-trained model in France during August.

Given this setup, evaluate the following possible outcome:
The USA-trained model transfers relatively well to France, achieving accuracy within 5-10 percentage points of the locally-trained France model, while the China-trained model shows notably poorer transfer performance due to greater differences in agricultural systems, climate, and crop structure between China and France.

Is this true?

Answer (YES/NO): NO